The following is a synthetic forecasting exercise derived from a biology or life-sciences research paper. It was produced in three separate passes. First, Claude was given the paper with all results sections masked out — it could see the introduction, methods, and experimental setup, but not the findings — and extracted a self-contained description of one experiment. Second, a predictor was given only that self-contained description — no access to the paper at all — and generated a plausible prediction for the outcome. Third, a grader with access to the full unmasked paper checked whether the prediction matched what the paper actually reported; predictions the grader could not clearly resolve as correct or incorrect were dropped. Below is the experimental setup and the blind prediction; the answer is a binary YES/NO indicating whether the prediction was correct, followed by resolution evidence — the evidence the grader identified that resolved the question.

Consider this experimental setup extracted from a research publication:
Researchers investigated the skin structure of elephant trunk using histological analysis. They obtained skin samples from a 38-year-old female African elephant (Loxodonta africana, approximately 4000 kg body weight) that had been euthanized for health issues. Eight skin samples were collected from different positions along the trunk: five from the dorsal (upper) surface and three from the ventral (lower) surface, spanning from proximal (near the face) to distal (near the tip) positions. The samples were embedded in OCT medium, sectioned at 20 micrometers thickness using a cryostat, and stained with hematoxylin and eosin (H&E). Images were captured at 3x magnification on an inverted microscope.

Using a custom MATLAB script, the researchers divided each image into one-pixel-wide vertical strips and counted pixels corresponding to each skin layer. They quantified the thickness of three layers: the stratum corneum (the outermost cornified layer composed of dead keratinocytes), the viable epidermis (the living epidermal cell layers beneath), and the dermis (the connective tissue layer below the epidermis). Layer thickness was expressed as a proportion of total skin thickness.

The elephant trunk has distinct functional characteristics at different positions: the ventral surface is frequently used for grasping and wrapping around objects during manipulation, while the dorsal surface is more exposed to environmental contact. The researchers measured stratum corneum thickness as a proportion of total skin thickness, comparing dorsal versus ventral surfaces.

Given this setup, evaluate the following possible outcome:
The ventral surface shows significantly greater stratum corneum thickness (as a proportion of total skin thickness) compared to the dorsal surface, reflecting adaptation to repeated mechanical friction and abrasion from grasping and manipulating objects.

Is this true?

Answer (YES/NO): NO